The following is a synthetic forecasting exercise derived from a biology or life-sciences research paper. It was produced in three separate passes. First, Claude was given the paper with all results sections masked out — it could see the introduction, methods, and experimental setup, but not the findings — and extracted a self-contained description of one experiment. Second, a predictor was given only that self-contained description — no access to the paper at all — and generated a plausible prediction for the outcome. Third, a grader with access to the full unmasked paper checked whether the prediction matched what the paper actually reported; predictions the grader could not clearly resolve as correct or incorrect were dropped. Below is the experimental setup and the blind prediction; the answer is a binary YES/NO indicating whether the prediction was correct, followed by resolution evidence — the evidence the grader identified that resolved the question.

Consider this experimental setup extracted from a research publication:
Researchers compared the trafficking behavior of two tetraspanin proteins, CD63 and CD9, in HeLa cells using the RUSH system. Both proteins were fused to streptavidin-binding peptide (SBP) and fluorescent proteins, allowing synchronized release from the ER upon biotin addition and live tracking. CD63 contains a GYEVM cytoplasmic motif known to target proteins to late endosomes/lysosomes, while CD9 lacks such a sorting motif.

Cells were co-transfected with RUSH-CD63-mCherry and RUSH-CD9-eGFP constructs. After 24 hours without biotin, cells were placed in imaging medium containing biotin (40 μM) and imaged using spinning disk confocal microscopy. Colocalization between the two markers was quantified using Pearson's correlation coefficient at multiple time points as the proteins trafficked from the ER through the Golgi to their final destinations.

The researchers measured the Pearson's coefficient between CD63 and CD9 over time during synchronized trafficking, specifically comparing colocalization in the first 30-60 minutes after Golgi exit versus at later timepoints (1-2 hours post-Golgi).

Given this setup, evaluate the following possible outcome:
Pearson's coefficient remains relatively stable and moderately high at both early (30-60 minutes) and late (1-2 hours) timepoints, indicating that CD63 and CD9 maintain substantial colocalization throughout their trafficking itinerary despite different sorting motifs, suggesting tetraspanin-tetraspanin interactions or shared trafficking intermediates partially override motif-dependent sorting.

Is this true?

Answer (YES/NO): NO